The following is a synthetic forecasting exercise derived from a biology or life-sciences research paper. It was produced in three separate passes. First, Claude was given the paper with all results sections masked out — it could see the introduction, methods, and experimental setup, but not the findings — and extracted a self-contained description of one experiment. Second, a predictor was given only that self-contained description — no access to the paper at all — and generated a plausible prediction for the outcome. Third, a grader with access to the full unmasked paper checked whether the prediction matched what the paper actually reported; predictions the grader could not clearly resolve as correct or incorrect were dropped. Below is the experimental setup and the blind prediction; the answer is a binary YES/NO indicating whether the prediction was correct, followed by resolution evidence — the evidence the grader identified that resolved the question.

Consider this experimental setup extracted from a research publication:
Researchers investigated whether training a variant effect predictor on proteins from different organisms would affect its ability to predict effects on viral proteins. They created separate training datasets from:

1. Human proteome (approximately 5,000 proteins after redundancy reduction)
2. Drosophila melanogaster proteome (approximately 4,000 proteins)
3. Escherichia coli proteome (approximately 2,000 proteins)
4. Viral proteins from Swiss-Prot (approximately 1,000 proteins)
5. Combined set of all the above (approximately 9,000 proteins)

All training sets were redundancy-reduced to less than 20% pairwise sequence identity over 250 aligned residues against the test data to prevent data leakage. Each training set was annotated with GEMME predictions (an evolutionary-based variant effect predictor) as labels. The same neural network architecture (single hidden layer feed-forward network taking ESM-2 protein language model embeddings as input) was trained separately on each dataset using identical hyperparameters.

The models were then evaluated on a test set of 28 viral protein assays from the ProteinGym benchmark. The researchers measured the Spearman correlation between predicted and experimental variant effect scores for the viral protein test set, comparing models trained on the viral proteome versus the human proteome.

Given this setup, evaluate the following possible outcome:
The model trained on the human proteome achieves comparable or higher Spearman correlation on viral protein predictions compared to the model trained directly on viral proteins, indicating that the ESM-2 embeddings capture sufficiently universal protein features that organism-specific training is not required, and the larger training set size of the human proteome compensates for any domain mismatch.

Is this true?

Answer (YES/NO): YES